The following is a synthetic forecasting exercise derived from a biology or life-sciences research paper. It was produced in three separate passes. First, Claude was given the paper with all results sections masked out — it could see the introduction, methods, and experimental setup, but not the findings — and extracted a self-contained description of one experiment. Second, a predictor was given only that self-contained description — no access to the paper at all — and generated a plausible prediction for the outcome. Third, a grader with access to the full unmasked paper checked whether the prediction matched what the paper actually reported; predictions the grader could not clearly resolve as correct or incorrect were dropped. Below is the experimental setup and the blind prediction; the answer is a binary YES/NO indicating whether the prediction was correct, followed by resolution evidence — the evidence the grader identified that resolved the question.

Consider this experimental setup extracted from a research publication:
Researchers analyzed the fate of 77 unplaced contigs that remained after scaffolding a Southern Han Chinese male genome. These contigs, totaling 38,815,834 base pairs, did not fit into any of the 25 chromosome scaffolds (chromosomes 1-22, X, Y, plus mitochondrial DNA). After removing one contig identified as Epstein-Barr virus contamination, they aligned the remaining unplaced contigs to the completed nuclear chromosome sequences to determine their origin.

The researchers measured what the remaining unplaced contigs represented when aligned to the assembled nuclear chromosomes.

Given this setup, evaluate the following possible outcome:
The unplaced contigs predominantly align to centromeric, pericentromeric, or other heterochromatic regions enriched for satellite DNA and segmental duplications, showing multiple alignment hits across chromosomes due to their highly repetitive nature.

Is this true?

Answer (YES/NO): NO